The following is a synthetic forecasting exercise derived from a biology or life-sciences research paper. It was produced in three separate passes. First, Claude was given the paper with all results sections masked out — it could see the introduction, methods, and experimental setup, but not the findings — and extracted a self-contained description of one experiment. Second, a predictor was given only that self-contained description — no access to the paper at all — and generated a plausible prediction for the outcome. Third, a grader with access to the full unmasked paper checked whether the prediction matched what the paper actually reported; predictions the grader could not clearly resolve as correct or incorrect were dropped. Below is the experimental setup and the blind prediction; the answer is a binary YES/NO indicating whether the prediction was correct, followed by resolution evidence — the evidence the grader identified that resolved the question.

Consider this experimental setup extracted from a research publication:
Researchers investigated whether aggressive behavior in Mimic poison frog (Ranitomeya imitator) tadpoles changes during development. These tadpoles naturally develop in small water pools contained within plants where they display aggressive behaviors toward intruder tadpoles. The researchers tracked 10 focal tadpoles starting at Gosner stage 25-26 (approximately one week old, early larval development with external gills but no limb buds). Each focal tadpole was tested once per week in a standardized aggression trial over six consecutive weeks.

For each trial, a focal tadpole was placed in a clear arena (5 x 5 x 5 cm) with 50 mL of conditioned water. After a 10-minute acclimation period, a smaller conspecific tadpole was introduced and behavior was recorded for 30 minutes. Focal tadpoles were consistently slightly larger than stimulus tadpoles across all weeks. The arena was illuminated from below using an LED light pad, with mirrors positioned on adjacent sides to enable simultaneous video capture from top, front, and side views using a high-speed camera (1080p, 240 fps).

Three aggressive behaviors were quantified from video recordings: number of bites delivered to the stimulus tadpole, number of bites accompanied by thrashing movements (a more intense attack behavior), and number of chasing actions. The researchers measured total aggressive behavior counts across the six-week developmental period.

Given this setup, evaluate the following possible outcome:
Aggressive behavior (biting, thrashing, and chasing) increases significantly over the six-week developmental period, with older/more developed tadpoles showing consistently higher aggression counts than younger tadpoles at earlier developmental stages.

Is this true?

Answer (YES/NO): YES